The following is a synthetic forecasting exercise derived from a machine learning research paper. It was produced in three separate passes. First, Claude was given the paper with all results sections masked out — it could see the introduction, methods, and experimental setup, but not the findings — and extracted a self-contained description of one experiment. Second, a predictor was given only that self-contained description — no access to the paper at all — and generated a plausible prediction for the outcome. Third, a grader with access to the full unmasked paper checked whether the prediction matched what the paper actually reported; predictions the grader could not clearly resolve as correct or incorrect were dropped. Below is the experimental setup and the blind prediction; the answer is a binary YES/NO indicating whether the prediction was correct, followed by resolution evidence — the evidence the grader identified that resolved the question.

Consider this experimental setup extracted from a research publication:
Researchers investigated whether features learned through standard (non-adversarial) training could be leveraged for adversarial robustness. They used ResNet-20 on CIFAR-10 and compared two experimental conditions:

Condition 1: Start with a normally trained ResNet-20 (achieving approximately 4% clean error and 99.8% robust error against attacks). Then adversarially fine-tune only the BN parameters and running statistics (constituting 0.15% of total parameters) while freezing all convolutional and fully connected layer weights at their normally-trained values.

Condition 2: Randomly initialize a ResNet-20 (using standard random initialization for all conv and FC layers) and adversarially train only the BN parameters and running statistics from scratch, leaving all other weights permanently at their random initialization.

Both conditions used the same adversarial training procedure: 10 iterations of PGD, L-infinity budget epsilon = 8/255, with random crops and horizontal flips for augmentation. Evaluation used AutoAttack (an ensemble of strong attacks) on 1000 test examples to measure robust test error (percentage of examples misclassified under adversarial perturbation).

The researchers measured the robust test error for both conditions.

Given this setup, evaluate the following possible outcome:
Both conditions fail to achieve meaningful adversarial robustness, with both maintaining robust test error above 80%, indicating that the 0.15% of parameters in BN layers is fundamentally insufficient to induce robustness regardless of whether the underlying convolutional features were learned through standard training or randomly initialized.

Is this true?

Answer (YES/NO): NO